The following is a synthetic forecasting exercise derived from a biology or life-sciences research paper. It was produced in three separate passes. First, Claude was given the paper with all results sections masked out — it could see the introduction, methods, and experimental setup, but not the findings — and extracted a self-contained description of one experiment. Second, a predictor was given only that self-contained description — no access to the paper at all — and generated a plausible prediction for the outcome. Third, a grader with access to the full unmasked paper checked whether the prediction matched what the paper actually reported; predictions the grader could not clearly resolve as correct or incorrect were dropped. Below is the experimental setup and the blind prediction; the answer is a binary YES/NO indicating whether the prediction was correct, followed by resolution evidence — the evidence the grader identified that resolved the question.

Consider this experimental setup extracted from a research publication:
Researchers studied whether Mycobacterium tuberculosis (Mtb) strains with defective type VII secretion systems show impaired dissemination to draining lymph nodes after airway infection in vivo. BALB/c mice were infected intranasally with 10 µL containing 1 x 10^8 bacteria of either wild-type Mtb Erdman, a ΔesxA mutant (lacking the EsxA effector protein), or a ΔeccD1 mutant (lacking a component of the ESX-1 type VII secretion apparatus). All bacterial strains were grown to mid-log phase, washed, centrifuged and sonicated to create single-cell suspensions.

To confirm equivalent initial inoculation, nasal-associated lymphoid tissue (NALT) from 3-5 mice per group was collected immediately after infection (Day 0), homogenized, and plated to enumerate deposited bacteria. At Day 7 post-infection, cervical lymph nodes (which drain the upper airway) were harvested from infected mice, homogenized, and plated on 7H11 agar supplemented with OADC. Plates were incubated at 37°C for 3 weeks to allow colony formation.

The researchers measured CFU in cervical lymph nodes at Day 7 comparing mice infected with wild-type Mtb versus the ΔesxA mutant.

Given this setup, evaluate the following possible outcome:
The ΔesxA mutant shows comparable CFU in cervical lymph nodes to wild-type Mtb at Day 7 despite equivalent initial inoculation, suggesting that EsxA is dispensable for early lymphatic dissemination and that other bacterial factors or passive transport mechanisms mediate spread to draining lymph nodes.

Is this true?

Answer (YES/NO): NO